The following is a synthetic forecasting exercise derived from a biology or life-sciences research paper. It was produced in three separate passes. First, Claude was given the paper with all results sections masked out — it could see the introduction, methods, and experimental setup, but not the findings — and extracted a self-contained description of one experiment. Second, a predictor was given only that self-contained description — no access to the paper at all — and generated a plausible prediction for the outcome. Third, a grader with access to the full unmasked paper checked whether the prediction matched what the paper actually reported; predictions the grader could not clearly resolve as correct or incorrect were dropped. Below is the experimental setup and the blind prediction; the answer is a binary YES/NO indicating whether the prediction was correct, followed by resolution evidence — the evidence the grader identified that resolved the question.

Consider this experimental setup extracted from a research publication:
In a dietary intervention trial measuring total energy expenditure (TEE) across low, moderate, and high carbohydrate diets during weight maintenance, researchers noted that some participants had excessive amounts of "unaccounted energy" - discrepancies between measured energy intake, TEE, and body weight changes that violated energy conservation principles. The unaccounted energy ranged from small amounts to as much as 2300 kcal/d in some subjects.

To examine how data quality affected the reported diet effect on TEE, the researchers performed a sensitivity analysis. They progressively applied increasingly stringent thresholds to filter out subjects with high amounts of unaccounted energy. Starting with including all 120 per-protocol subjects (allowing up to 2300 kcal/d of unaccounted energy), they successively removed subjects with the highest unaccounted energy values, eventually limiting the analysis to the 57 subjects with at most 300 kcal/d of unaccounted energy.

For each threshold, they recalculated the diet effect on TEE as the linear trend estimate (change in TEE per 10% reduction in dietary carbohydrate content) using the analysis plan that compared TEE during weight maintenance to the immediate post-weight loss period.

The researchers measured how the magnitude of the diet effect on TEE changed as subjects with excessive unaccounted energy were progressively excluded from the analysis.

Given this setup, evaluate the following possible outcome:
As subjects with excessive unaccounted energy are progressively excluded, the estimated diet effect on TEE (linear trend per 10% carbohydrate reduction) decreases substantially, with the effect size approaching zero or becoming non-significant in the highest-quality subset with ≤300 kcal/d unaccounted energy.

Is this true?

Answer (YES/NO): NO